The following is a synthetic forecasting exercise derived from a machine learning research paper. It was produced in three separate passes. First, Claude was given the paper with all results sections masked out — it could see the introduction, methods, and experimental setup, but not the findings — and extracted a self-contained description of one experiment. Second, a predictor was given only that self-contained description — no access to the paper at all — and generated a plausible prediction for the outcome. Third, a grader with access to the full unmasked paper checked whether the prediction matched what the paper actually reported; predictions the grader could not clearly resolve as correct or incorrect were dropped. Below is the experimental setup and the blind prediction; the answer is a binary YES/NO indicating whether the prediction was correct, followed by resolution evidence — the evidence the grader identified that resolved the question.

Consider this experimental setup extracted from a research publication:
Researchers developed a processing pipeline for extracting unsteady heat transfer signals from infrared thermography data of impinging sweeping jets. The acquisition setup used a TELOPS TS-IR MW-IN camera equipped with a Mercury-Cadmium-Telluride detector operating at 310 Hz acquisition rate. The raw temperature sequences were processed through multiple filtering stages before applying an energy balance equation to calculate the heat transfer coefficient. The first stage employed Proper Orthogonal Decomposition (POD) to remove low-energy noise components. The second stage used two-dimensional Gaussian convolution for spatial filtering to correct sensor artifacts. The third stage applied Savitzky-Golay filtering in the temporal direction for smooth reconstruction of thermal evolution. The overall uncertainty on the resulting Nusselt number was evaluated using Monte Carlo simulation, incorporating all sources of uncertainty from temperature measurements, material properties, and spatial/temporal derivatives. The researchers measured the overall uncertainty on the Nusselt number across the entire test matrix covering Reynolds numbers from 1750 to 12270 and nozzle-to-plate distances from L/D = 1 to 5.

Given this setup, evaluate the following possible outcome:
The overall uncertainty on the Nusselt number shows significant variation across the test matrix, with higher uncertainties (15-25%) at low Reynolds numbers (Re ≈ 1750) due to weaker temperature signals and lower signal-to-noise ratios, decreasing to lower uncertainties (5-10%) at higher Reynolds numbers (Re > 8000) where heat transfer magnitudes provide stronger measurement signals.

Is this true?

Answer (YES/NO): NO